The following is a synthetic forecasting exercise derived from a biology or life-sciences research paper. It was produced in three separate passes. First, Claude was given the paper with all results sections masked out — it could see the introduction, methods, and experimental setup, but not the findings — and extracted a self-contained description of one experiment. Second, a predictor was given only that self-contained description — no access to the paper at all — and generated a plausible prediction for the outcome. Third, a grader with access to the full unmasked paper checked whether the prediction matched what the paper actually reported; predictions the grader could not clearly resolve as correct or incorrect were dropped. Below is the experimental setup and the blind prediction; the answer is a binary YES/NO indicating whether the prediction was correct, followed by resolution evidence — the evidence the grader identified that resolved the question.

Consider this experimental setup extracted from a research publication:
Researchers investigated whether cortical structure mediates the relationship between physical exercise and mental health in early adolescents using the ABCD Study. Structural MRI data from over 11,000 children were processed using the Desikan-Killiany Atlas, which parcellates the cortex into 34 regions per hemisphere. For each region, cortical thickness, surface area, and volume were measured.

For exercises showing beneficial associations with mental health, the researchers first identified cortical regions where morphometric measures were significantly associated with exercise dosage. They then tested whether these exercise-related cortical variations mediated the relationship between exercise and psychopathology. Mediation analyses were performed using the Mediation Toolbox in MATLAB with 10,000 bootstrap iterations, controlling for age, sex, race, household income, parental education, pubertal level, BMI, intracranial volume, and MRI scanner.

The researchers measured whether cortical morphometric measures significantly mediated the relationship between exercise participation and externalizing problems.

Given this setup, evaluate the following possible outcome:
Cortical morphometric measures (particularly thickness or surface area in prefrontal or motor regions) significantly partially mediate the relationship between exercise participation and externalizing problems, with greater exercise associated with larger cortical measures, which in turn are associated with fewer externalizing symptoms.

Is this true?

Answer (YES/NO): NO